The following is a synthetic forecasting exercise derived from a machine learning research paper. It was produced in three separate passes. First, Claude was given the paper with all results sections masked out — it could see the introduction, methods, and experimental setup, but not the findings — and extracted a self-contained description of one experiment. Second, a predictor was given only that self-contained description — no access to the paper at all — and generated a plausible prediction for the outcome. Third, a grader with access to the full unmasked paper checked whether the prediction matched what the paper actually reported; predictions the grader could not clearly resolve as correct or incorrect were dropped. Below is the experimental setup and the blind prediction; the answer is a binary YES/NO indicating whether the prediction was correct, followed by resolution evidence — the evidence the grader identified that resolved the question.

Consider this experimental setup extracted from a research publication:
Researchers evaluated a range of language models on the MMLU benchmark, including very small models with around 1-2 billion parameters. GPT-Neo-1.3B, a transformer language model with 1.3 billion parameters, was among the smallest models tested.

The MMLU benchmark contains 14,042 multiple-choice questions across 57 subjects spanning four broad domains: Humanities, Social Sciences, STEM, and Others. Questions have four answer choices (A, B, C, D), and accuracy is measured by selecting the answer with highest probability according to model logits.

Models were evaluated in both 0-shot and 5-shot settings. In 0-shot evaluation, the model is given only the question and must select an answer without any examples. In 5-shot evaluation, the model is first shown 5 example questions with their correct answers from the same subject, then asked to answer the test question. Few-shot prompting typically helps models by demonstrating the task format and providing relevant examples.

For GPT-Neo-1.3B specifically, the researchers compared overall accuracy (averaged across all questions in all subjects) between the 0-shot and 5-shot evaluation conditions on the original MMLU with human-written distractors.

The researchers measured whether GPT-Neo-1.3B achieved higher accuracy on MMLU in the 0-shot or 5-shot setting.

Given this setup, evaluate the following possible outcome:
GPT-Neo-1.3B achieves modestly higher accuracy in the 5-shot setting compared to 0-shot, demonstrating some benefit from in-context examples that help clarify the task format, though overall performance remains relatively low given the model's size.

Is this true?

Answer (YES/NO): NO